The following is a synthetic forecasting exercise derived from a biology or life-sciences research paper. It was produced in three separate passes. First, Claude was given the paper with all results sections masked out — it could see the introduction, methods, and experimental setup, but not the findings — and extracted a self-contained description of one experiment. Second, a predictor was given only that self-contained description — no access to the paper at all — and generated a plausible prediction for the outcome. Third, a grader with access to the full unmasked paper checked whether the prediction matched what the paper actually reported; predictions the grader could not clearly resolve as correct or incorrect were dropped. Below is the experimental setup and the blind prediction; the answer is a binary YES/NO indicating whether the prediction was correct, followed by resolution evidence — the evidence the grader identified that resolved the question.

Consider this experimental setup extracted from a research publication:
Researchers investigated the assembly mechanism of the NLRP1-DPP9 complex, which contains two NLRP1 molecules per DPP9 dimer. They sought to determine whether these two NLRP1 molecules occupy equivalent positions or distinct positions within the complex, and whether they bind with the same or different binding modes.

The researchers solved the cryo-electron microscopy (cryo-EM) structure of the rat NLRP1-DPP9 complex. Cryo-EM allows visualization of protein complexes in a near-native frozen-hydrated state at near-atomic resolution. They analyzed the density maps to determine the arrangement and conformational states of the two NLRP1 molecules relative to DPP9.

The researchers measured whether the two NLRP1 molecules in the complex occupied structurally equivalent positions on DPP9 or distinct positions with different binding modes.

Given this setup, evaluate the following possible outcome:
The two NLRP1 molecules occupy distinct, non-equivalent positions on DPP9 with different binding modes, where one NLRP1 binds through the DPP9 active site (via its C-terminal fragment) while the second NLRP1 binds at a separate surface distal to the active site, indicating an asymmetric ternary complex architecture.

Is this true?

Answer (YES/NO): YES